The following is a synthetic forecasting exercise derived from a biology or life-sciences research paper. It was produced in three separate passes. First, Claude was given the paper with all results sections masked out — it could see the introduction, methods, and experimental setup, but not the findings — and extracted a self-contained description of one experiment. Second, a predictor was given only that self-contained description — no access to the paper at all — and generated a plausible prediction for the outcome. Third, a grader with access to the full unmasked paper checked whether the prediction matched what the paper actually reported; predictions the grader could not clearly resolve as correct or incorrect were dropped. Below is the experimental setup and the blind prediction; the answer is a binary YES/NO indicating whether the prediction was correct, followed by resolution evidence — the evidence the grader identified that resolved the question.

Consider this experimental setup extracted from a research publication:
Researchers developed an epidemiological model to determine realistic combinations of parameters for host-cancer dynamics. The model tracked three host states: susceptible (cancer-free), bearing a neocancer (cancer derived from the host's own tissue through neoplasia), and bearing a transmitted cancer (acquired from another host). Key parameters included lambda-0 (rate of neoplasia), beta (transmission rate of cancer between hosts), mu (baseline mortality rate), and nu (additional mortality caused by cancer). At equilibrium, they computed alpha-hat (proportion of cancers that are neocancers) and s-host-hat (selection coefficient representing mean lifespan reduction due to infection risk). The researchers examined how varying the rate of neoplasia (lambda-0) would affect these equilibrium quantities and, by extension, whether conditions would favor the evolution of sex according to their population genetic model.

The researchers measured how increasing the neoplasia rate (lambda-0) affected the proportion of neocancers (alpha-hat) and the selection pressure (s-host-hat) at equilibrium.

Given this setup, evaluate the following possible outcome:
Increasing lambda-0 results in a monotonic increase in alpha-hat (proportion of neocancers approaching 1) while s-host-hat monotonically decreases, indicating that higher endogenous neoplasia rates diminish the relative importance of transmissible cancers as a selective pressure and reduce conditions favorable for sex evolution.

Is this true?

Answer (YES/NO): NO